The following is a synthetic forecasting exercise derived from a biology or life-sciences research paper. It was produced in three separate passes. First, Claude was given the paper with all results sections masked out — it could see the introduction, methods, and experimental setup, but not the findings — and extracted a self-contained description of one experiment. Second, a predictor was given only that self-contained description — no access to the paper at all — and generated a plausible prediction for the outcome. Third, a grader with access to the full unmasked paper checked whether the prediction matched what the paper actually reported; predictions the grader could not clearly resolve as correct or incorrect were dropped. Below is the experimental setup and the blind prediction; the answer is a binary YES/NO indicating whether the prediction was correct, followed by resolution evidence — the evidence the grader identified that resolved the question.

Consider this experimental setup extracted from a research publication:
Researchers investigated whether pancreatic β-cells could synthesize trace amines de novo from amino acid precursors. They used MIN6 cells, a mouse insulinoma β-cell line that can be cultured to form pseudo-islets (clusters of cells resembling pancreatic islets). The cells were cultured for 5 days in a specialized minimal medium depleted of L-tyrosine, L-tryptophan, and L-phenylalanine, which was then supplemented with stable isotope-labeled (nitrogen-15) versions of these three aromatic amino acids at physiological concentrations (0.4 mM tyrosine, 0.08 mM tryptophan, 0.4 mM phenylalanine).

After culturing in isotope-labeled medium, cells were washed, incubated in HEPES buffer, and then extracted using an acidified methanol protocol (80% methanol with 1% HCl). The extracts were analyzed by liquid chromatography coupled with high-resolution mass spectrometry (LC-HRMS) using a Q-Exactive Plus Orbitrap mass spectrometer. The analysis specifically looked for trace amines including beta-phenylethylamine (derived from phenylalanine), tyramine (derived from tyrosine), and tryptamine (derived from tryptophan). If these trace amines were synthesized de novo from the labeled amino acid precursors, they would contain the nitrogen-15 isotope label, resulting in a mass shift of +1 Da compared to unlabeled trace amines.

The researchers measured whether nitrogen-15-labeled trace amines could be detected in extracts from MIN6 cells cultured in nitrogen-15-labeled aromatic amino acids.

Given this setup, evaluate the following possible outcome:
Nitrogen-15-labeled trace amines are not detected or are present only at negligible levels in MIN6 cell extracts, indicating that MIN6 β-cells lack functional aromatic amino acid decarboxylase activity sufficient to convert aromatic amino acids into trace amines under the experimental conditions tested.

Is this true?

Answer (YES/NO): NO